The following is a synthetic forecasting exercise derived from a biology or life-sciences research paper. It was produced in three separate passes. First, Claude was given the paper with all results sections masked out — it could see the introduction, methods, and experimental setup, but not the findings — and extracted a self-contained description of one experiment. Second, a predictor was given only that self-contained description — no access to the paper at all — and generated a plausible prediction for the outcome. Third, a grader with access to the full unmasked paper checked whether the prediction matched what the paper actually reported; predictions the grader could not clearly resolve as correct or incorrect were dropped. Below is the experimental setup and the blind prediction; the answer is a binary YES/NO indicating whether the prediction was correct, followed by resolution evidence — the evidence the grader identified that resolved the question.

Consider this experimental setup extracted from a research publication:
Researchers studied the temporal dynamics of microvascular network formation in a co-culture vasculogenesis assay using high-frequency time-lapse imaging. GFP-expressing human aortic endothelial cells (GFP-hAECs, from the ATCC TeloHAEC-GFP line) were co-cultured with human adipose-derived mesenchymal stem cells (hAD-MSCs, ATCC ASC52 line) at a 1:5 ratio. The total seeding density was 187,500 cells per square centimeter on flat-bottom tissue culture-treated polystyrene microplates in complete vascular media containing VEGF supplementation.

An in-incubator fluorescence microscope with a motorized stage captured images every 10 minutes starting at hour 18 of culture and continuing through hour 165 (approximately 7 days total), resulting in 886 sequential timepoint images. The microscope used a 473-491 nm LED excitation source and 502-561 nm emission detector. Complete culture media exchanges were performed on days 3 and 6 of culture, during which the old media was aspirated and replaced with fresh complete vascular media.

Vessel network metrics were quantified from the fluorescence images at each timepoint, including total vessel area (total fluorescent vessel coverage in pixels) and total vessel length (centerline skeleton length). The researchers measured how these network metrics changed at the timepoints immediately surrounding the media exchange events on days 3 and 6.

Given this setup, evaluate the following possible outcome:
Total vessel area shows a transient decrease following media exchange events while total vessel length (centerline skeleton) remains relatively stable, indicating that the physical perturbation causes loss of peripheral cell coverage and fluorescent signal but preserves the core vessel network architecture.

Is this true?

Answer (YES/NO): NO